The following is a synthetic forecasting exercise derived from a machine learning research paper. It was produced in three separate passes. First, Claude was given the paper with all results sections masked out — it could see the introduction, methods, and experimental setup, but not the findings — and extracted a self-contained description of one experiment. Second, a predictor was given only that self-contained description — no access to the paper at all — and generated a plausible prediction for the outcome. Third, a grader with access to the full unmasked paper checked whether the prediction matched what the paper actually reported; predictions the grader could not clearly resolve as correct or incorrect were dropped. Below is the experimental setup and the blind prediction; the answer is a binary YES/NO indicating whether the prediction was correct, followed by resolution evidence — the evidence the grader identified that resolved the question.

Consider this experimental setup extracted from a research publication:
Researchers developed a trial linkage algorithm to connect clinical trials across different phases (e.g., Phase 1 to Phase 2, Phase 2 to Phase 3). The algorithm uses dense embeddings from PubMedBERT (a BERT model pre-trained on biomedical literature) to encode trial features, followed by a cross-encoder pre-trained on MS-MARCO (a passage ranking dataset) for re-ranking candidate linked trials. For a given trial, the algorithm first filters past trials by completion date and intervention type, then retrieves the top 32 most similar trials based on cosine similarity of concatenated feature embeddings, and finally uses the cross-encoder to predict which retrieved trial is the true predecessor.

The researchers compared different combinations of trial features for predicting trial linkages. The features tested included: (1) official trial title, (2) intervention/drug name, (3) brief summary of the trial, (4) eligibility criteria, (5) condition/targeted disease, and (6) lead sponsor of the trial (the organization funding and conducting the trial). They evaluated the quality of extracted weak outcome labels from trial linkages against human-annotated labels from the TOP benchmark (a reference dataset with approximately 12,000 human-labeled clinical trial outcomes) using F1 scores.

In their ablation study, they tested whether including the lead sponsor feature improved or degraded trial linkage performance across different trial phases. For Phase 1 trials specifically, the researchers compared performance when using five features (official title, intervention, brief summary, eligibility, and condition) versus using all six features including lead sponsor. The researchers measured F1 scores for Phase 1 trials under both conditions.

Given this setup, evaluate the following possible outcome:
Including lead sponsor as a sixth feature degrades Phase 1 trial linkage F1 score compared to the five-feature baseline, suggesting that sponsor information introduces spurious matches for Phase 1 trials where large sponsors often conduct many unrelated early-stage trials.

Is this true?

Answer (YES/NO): NO